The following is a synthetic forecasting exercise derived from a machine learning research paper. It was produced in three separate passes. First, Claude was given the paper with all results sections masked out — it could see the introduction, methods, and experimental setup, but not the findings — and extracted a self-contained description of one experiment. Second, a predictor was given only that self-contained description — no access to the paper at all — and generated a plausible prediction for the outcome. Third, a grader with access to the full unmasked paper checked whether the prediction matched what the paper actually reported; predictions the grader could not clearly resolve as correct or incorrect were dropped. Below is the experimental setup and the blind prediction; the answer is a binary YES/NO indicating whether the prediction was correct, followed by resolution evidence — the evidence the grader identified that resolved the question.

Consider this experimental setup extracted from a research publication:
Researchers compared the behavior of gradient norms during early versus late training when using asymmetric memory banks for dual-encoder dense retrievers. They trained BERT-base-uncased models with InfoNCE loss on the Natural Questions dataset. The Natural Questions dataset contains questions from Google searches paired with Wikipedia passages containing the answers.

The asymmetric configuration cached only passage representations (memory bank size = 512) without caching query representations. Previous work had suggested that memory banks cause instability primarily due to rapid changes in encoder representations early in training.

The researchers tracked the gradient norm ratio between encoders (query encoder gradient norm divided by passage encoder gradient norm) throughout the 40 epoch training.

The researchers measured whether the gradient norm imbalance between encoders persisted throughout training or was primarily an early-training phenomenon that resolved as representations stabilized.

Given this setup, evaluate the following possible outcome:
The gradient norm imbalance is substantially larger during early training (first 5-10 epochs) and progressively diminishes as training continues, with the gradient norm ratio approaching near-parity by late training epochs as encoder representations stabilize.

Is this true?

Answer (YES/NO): NO